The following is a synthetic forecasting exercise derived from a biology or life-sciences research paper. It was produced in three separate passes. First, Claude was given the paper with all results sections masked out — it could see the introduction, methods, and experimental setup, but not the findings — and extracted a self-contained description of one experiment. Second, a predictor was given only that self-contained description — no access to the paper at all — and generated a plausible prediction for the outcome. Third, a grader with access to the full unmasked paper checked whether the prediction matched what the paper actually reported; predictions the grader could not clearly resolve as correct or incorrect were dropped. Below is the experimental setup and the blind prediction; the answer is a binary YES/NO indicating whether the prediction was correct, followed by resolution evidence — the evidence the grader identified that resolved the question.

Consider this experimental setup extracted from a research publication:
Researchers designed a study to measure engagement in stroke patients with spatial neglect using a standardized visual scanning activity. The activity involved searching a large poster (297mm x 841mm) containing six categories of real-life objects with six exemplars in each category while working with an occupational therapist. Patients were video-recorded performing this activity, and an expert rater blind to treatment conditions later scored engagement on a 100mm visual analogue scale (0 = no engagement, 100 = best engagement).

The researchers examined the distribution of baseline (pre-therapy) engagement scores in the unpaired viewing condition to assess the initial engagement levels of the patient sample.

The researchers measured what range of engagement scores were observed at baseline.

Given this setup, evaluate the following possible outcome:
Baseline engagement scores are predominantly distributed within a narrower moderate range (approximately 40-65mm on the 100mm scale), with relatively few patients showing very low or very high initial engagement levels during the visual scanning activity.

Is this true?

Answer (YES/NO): NO